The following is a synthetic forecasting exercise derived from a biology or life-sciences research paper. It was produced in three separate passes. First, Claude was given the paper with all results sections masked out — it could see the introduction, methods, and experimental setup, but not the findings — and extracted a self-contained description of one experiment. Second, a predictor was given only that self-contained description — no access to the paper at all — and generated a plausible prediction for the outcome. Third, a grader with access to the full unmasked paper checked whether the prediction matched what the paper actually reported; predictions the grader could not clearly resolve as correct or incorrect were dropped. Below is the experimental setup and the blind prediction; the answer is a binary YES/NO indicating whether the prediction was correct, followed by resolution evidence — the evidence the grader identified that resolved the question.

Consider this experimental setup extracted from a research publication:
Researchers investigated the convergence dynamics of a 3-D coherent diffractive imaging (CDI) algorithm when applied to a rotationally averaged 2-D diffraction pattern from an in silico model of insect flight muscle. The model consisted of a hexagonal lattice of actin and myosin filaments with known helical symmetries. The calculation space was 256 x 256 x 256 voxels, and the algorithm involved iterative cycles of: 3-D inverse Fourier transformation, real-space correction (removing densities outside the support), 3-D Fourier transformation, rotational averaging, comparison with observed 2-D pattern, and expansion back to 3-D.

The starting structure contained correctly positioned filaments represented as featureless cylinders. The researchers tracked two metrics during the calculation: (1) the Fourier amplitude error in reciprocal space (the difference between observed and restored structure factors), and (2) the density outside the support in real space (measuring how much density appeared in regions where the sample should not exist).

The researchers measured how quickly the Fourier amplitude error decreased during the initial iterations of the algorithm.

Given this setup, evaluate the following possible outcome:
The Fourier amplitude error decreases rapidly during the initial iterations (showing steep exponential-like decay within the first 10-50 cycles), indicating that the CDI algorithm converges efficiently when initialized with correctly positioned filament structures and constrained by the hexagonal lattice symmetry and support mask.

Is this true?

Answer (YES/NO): YES